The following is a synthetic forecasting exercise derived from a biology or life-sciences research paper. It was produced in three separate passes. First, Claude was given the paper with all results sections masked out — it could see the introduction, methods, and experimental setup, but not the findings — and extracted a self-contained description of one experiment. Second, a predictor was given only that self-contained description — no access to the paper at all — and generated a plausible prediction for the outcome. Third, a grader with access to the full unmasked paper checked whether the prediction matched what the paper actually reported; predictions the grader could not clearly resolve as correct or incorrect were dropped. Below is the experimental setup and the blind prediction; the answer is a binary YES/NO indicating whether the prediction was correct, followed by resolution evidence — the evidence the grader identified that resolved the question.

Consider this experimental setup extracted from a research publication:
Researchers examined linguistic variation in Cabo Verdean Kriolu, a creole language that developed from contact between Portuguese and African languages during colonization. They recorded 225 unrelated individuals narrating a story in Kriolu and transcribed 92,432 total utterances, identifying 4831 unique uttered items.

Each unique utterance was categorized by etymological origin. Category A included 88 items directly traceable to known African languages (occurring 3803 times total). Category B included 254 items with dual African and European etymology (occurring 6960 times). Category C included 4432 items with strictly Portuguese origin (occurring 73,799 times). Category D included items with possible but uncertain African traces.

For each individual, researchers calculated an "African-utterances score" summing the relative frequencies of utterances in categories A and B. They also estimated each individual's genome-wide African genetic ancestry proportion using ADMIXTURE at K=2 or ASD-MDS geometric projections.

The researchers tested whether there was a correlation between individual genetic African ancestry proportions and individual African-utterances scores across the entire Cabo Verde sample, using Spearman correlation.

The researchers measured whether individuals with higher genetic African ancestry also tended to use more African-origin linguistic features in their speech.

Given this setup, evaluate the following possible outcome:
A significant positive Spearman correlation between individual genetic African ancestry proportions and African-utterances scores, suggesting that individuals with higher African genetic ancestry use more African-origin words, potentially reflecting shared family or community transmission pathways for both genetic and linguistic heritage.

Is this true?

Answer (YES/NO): YES